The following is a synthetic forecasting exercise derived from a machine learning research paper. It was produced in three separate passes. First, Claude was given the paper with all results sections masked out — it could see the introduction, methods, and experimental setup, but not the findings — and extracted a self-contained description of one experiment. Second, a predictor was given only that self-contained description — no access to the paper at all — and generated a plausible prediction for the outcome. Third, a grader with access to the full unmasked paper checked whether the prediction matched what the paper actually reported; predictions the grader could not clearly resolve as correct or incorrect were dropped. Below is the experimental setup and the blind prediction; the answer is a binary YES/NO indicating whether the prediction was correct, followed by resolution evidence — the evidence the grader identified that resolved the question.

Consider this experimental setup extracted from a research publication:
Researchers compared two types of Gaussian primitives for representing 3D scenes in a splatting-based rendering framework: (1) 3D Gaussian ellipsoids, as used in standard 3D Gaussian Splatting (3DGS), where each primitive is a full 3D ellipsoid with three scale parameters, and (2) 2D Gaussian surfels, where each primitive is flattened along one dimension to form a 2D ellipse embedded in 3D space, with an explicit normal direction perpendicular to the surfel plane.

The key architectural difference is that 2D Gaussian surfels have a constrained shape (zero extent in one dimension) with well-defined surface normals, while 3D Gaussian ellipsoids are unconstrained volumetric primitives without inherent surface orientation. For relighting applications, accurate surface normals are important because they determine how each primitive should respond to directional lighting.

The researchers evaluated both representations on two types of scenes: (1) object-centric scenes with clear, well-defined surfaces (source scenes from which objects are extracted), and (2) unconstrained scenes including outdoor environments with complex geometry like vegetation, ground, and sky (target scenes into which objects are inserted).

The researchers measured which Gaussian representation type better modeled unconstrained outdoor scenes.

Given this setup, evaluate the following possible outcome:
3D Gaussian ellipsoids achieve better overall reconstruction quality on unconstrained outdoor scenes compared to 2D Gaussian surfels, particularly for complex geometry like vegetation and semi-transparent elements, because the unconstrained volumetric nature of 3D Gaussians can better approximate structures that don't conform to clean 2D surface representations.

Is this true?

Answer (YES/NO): YES